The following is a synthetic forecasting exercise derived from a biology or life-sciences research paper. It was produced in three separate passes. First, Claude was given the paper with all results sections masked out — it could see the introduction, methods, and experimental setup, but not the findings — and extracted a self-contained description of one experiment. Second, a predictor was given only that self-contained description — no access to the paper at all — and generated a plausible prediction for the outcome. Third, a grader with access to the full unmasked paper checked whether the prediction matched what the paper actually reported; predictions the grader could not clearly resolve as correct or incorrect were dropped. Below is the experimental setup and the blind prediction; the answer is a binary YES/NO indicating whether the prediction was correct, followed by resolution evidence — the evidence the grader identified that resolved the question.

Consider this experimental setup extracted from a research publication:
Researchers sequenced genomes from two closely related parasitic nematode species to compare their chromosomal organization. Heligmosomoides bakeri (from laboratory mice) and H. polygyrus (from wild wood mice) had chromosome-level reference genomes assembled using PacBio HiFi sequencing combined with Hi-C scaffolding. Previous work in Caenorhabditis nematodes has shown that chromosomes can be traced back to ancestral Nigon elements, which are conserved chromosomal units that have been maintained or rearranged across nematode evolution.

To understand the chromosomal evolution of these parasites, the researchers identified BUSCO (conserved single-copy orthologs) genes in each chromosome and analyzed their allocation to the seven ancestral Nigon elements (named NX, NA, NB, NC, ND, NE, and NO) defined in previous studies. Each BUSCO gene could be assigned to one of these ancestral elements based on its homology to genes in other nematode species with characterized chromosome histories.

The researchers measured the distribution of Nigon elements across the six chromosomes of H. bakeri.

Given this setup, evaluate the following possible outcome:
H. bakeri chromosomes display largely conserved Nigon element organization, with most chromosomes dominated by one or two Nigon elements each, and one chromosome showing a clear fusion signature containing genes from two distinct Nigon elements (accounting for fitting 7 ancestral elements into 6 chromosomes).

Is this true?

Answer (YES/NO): YES